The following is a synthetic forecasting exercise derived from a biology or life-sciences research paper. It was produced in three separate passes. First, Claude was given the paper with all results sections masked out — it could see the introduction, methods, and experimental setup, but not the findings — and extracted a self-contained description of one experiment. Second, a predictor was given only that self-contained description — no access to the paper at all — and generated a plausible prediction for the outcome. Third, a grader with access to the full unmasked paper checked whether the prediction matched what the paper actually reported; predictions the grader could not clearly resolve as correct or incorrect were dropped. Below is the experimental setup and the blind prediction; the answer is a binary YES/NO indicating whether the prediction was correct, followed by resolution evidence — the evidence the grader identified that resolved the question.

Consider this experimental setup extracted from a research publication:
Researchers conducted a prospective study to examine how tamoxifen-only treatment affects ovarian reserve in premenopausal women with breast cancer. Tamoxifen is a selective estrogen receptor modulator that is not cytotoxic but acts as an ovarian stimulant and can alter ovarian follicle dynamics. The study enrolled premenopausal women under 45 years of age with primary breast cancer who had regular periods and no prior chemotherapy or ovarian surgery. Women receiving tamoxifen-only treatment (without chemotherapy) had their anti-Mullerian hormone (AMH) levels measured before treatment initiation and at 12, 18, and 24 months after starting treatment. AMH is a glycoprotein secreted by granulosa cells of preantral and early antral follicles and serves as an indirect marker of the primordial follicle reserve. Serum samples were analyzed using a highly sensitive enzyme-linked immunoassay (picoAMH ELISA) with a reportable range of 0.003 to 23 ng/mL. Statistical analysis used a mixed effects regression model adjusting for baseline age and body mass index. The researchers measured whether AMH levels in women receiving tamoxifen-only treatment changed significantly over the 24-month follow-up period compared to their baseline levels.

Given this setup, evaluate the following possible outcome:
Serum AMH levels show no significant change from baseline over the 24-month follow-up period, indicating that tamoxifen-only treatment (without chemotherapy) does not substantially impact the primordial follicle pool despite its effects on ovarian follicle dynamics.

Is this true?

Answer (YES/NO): NO